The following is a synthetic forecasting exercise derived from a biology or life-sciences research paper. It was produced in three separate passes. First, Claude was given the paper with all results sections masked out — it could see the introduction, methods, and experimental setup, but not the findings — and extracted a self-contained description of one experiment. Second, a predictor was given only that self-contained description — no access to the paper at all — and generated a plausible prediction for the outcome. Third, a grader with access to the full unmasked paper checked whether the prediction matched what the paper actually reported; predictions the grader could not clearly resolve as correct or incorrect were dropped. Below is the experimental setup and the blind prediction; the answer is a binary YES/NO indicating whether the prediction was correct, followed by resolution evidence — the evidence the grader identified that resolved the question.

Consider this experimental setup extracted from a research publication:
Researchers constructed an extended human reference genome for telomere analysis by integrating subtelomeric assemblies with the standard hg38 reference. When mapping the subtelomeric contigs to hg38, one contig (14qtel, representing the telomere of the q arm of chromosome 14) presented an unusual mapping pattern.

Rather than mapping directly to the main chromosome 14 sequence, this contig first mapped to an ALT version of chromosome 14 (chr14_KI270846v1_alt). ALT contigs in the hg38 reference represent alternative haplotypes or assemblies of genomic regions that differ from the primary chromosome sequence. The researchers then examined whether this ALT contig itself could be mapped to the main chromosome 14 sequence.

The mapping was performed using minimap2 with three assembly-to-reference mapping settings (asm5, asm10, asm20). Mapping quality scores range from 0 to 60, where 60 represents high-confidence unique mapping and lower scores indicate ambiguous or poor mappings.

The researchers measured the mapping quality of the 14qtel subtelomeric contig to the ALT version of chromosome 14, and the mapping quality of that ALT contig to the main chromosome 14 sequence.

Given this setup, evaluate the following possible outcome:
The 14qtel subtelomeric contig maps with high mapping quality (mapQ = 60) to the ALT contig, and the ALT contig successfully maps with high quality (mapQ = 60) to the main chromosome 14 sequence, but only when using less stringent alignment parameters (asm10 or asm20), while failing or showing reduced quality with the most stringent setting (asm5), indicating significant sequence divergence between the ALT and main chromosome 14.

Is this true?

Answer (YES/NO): NO